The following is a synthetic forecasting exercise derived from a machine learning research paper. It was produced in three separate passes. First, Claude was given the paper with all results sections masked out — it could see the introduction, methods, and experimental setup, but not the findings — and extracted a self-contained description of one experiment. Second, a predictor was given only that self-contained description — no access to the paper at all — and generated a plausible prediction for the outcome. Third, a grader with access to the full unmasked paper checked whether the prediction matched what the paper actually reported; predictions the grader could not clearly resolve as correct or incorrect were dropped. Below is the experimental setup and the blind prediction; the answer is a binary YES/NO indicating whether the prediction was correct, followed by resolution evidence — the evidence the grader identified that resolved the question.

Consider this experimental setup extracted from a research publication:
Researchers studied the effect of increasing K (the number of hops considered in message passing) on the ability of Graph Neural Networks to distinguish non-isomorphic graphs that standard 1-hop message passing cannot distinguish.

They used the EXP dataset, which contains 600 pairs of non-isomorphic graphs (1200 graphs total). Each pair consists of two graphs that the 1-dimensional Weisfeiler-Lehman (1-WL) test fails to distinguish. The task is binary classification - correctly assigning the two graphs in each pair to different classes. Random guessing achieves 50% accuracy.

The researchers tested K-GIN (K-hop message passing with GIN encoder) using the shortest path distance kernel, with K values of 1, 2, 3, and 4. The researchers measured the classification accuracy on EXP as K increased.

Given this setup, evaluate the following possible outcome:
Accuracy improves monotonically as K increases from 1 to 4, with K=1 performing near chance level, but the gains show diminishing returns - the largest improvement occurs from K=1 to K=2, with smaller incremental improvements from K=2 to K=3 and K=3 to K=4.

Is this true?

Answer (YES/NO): NO